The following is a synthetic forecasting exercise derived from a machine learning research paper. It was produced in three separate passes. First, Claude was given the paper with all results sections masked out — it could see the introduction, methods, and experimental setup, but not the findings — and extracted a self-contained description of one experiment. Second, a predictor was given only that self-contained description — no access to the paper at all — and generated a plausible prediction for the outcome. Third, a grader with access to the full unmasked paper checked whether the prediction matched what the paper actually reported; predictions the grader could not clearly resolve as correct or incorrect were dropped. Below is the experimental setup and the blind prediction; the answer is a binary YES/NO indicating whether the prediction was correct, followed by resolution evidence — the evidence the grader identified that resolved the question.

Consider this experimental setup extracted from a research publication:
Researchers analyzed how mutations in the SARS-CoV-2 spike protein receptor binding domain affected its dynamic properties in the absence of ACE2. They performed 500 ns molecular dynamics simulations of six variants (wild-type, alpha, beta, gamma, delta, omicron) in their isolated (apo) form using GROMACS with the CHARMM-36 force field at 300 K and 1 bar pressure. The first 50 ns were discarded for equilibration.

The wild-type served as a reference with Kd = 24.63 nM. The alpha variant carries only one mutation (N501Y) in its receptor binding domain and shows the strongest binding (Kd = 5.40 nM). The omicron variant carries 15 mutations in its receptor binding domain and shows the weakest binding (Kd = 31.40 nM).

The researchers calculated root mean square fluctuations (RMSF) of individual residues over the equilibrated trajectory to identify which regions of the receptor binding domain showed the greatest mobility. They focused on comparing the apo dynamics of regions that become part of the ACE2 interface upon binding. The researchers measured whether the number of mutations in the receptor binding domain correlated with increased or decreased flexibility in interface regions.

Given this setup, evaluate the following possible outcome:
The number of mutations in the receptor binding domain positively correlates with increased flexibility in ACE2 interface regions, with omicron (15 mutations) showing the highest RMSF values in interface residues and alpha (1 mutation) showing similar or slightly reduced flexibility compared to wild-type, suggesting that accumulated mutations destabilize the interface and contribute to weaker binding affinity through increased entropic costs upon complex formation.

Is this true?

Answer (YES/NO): NO